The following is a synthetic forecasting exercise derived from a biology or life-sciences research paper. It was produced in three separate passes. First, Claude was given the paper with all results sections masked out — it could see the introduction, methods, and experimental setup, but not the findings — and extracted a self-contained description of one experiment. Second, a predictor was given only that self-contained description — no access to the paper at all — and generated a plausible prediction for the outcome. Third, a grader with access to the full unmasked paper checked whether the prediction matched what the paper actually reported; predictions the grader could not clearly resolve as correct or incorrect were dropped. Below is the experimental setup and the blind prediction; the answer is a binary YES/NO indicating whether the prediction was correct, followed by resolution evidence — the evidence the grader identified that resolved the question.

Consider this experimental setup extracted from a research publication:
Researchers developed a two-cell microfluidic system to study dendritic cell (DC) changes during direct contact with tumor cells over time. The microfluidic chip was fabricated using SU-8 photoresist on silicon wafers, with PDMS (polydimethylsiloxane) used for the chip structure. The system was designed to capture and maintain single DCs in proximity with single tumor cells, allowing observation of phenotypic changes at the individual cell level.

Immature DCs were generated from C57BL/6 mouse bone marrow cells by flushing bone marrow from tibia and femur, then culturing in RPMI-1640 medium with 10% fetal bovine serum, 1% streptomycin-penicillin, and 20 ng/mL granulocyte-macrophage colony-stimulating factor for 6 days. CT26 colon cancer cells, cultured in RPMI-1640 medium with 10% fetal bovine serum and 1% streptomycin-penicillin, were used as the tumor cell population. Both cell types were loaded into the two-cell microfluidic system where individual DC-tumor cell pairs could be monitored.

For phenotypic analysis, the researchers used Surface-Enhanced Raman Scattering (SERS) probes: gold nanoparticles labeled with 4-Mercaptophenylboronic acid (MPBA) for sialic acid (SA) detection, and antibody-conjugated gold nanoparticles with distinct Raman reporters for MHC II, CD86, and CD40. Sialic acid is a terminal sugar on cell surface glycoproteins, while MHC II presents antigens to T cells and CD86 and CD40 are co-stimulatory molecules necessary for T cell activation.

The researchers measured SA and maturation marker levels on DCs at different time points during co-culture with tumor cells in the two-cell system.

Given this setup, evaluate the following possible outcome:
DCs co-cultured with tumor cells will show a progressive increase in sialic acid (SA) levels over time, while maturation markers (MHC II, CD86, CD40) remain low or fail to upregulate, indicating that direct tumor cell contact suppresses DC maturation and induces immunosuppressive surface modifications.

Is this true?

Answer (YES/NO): NO